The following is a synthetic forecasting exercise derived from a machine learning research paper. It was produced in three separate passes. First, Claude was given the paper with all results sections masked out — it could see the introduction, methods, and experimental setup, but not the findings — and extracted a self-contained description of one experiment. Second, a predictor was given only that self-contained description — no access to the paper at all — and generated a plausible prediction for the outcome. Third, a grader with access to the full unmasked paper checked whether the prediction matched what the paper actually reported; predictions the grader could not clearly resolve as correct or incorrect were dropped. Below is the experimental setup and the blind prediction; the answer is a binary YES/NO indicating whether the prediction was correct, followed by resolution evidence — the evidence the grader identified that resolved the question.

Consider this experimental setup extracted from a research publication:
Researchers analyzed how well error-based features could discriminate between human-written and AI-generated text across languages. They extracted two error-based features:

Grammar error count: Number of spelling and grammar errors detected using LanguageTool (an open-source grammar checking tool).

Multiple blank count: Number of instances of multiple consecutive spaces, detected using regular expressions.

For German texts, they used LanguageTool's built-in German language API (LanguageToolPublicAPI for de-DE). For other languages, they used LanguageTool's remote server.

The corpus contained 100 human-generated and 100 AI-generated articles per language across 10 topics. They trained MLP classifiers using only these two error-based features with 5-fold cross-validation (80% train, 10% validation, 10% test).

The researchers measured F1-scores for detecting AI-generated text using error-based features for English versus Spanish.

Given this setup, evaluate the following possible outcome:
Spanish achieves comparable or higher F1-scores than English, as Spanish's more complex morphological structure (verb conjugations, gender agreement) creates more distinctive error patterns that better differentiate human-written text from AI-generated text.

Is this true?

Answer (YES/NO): YES